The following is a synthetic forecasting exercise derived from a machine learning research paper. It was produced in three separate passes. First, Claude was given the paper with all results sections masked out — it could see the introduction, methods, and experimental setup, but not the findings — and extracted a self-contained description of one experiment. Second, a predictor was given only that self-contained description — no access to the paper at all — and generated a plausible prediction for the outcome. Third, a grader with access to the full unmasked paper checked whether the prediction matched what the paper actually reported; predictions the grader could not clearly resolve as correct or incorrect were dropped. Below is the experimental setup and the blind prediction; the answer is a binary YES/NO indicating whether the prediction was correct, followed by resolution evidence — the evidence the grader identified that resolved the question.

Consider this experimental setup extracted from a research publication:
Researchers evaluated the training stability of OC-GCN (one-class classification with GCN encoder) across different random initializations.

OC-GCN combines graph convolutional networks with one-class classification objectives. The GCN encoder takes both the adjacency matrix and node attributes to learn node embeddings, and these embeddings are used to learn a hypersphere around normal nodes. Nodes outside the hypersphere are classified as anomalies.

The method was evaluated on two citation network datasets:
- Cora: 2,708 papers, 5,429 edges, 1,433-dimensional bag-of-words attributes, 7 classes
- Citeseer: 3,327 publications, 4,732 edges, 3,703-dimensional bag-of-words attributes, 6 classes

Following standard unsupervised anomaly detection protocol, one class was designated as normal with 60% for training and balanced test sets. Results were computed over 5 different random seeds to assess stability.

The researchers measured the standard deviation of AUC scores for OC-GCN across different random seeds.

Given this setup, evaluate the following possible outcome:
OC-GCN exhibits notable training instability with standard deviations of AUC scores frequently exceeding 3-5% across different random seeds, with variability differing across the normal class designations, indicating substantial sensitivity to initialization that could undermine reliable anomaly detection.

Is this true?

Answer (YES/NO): YES